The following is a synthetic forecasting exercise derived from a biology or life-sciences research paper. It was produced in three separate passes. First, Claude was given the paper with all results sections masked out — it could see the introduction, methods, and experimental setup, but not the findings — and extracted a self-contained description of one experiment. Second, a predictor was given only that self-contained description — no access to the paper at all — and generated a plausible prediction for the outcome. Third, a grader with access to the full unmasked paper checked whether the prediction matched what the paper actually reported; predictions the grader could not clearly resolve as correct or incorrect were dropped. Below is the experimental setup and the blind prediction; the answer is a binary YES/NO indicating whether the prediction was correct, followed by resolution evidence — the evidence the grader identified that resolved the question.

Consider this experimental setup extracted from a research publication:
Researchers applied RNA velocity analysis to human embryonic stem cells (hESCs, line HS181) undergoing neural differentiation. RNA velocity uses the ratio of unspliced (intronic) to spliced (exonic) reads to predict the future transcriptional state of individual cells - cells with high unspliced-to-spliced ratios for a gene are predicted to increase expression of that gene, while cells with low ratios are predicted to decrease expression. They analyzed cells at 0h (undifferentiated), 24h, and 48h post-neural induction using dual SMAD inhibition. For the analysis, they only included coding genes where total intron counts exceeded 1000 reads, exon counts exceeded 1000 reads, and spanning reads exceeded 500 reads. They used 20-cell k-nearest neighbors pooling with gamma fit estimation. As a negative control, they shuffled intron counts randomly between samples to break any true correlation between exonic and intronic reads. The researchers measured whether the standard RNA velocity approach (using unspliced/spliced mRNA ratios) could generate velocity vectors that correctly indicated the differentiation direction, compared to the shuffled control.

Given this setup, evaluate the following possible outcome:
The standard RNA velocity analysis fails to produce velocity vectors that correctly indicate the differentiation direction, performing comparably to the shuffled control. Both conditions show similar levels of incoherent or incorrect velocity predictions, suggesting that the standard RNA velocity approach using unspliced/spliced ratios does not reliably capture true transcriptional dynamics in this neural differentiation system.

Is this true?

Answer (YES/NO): NO